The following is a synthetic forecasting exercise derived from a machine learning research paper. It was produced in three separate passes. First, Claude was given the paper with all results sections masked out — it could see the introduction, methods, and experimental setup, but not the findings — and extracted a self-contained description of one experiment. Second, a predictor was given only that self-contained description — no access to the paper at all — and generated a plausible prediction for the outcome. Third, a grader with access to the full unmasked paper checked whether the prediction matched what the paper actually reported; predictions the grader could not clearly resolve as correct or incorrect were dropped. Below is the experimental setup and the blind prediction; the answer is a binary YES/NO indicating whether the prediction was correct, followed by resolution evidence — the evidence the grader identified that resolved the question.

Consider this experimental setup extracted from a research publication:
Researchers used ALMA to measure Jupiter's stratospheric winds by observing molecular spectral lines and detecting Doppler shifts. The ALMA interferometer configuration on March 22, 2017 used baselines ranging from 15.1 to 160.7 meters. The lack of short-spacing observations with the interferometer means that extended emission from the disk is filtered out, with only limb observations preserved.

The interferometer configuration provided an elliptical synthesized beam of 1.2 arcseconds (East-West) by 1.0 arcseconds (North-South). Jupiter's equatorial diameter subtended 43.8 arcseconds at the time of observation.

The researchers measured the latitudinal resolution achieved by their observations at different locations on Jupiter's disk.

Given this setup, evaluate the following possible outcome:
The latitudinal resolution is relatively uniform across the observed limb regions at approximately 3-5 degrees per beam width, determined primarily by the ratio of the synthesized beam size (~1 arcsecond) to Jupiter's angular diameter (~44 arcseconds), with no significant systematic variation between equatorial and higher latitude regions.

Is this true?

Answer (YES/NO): NO